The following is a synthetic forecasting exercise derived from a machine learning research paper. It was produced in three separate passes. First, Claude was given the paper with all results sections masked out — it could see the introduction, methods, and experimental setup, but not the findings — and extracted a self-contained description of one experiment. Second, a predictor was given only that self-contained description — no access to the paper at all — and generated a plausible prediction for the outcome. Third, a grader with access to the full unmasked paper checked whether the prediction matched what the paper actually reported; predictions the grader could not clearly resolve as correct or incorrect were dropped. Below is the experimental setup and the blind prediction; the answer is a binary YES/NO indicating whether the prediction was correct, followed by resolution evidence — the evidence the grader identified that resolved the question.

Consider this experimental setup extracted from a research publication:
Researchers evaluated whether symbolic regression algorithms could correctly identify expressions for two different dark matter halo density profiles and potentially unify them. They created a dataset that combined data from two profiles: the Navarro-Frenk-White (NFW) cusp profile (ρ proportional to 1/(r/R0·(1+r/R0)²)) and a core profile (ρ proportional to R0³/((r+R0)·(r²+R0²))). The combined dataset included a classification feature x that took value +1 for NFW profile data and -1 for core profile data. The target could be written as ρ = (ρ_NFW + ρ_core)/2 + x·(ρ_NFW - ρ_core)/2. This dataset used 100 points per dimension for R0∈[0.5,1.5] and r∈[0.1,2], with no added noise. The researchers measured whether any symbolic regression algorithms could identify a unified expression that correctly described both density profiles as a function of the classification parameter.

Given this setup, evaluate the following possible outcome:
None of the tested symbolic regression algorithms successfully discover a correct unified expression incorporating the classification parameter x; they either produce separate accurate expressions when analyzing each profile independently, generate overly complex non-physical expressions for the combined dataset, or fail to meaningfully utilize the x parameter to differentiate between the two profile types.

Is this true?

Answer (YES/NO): YES